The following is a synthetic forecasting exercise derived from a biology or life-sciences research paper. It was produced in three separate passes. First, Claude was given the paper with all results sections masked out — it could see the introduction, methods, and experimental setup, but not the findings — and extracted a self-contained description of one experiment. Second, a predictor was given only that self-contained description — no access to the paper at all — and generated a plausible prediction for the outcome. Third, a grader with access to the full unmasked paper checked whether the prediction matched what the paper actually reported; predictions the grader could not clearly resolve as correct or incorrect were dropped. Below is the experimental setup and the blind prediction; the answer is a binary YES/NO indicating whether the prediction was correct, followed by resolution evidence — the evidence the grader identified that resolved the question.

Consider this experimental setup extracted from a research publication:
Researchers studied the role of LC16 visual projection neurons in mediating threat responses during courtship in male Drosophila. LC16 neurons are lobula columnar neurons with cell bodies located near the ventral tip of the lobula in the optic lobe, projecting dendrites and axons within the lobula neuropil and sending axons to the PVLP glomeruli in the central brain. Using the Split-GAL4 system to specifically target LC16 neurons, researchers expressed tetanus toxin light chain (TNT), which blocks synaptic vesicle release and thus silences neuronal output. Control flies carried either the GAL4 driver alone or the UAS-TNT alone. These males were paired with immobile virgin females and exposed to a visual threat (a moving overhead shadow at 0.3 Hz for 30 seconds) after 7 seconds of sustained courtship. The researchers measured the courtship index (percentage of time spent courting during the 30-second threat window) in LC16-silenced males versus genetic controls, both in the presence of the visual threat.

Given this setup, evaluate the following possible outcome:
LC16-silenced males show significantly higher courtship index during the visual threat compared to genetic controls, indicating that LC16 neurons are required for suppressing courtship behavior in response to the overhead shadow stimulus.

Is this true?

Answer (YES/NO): YES